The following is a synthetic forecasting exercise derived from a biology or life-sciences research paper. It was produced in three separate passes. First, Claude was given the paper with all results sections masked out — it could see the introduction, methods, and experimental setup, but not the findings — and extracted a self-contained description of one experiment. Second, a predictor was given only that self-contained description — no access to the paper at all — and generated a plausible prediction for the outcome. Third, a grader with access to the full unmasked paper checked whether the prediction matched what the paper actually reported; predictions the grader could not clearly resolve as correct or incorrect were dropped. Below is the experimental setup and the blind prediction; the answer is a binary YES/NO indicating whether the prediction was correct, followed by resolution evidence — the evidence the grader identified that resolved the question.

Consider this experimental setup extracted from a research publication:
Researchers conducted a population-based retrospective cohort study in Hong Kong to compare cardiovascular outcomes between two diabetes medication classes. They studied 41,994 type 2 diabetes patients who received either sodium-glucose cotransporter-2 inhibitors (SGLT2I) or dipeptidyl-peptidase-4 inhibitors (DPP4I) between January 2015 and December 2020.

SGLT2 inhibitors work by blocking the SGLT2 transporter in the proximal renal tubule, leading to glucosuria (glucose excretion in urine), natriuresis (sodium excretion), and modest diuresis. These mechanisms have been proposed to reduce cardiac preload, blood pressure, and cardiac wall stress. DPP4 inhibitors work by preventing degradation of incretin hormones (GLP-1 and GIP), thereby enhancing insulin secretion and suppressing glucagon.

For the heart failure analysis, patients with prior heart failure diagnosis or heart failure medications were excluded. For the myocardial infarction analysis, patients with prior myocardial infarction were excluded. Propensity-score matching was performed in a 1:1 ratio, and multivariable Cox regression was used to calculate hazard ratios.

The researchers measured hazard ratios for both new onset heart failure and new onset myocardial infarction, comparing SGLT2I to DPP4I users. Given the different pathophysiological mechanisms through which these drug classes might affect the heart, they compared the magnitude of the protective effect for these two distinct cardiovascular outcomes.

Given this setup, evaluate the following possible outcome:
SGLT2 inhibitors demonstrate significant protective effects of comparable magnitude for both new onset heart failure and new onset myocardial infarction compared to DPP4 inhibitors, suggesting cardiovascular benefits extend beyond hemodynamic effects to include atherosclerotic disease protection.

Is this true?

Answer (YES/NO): NO